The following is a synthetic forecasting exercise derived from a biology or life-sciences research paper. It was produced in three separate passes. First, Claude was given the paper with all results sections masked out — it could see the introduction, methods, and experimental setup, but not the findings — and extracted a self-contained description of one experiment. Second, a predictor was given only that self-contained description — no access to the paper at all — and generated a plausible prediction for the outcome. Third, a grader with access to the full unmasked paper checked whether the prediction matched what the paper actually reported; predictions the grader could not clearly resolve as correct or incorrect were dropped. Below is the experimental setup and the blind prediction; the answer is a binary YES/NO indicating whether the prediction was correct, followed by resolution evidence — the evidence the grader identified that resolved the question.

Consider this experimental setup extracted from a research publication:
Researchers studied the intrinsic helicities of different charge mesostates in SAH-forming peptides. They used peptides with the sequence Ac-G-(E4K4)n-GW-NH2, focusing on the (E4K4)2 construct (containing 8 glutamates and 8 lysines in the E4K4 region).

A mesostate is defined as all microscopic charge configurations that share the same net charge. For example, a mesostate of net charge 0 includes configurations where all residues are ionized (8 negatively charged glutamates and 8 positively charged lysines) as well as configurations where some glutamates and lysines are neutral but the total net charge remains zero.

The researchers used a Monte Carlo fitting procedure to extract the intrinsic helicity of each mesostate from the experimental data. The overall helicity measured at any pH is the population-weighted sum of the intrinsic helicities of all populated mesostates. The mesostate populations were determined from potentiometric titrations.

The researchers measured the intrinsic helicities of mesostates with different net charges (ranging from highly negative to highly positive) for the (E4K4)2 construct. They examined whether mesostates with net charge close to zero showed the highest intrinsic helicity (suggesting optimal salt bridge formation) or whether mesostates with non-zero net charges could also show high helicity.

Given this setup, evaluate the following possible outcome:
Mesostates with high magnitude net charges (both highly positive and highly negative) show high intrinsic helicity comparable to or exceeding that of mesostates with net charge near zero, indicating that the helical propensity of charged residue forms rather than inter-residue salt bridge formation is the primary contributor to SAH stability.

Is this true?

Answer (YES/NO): NO